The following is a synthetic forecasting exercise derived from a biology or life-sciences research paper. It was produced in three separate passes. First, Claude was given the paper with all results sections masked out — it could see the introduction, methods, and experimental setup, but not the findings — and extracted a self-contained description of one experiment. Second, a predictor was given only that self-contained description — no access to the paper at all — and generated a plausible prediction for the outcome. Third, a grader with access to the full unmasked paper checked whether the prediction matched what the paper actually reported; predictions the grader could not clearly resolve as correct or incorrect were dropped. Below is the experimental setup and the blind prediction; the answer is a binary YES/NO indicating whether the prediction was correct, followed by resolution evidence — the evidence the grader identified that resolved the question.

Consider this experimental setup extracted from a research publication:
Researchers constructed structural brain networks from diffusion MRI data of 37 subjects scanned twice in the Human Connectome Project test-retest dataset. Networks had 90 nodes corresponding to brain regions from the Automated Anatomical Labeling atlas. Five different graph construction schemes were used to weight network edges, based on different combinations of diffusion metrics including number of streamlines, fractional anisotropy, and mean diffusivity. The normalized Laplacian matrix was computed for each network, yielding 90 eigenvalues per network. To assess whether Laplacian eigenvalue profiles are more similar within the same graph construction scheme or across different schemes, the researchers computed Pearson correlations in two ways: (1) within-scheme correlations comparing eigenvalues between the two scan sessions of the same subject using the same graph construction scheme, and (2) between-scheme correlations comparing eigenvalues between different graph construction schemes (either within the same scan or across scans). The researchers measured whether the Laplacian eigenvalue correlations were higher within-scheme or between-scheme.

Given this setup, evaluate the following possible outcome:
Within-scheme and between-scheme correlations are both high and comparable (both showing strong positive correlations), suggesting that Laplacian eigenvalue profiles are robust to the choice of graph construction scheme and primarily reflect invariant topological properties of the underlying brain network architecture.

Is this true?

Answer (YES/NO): NO